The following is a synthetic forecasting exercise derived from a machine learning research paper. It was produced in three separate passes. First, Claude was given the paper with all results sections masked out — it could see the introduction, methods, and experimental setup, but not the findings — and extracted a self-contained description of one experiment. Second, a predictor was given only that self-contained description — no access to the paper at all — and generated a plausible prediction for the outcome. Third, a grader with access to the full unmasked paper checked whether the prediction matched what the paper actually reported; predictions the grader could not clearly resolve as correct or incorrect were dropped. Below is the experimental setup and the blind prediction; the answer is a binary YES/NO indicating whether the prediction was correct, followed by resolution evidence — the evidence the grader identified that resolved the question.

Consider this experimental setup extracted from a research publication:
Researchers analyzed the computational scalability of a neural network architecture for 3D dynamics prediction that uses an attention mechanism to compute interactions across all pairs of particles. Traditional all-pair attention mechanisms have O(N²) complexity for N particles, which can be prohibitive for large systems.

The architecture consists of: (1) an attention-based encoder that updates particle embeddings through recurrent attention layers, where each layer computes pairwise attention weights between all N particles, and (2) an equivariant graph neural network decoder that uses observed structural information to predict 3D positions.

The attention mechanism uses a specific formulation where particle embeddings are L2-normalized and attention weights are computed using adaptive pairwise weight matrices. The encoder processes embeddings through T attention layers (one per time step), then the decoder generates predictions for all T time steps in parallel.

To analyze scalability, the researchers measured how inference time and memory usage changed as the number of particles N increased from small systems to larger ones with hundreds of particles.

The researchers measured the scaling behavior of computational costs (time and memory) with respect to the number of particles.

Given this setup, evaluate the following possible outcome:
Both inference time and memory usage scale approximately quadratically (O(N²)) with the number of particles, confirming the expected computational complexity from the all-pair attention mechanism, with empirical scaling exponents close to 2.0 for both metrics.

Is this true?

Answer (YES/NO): NO